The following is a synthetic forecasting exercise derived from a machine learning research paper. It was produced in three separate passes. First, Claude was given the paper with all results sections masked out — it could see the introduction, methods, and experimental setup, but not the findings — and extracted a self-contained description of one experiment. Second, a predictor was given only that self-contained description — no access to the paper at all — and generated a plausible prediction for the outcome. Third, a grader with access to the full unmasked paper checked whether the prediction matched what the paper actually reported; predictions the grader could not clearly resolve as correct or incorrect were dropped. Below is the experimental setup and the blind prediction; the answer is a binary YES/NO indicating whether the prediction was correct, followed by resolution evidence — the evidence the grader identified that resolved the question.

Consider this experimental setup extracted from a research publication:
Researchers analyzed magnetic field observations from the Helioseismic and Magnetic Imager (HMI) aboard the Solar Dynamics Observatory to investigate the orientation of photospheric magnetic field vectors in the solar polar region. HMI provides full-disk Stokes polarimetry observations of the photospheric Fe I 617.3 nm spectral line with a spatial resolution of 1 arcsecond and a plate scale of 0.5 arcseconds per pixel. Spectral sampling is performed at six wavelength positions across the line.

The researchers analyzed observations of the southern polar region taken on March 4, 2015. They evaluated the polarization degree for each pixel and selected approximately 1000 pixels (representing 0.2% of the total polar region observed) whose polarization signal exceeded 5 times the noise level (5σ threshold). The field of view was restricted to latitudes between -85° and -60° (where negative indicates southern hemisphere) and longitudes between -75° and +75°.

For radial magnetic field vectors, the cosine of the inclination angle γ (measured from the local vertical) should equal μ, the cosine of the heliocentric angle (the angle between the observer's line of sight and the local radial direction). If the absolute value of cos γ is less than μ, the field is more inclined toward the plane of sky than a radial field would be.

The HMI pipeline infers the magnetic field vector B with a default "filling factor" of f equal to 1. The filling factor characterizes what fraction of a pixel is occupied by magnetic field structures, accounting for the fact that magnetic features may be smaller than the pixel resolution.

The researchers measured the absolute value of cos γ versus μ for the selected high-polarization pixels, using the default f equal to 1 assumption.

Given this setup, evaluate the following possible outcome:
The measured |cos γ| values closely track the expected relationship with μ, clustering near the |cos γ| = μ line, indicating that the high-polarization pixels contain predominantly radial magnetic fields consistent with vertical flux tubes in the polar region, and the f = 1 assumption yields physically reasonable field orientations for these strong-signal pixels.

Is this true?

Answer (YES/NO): NO